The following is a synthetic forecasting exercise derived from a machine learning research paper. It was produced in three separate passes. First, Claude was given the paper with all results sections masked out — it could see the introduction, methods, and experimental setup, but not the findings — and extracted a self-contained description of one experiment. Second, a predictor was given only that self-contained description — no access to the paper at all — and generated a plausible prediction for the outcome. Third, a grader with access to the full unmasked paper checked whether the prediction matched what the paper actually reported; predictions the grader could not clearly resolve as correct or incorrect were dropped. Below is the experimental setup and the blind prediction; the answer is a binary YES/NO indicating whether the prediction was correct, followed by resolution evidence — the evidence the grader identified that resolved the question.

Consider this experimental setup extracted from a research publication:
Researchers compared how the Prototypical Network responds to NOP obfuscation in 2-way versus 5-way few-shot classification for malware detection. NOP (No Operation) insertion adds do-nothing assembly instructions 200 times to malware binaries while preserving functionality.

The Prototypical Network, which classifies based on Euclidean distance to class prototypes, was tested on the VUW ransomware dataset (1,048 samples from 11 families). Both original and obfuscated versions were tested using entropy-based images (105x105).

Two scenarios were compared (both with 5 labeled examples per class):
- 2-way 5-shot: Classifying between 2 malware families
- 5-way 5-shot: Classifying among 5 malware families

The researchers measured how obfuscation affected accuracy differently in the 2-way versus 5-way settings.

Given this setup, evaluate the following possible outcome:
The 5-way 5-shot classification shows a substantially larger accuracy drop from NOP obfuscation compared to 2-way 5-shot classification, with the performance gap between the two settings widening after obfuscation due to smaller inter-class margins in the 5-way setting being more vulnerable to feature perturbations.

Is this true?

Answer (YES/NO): NO